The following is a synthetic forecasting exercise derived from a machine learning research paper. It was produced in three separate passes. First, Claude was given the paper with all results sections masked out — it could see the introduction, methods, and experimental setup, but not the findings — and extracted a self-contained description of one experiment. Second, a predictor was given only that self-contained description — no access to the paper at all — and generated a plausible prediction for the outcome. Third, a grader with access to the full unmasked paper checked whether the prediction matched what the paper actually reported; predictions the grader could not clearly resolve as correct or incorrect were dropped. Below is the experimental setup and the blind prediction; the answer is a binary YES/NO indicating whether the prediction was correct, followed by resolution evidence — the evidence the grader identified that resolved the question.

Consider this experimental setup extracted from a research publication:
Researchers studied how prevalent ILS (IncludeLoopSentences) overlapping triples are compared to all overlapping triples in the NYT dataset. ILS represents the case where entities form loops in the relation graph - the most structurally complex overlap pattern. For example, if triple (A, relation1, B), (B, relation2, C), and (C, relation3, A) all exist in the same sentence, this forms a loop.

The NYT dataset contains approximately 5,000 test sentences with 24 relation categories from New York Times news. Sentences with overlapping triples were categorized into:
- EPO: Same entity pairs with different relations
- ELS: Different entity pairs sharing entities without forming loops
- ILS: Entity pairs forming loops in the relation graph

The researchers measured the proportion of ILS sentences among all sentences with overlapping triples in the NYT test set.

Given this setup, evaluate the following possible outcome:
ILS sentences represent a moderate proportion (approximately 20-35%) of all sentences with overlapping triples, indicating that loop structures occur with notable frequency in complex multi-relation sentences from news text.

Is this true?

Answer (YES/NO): NO